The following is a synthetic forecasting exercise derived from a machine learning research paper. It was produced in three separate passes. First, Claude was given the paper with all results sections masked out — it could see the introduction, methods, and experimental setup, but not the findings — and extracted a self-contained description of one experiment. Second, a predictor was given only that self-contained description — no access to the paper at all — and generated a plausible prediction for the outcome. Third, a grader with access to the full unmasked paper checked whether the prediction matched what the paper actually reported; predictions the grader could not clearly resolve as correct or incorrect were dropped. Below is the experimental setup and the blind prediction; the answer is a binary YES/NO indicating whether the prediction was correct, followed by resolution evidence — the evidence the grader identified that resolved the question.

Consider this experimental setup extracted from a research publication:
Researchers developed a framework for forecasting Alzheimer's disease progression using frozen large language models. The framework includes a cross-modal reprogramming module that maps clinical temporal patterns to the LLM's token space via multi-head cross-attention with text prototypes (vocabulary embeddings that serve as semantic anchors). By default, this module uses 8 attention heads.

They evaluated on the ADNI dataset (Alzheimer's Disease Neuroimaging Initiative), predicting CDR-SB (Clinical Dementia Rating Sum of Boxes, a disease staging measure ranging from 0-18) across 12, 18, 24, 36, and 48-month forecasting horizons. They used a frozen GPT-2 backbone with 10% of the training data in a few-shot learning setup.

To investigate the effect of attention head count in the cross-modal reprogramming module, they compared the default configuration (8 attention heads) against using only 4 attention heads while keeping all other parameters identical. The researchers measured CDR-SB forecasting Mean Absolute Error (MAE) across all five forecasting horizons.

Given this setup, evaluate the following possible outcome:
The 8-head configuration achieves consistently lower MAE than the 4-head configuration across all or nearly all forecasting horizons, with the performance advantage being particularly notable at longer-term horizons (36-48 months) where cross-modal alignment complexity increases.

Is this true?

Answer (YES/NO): NO